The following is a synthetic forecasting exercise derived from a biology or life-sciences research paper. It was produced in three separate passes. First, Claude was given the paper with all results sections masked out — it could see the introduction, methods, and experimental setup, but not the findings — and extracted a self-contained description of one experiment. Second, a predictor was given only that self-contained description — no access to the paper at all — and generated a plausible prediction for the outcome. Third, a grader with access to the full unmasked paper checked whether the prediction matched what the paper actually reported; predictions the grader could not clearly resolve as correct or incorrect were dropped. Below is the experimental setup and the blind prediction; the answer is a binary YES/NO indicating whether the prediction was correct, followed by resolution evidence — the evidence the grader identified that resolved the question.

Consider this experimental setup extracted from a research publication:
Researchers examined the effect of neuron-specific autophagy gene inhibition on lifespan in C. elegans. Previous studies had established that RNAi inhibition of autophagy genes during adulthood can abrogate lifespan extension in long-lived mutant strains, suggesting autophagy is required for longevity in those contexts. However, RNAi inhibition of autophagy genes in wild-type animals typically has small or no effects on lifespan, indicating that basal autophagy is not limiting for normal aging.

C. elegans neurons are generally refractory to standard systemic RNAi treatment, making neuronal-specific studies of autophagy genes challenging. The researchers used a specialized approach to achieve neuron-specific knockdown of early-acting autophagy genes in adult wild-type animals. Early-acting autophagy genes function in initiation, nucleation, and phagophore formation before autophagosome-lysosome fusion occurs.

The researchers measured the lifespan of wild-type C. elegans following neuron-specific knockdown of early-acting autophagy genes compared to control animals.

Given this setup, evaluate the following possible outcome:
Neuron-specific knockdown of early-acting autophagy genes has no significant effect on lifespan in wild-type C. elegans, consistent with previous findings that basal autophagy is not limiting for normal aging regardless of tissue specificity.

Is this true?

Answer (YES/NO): NO